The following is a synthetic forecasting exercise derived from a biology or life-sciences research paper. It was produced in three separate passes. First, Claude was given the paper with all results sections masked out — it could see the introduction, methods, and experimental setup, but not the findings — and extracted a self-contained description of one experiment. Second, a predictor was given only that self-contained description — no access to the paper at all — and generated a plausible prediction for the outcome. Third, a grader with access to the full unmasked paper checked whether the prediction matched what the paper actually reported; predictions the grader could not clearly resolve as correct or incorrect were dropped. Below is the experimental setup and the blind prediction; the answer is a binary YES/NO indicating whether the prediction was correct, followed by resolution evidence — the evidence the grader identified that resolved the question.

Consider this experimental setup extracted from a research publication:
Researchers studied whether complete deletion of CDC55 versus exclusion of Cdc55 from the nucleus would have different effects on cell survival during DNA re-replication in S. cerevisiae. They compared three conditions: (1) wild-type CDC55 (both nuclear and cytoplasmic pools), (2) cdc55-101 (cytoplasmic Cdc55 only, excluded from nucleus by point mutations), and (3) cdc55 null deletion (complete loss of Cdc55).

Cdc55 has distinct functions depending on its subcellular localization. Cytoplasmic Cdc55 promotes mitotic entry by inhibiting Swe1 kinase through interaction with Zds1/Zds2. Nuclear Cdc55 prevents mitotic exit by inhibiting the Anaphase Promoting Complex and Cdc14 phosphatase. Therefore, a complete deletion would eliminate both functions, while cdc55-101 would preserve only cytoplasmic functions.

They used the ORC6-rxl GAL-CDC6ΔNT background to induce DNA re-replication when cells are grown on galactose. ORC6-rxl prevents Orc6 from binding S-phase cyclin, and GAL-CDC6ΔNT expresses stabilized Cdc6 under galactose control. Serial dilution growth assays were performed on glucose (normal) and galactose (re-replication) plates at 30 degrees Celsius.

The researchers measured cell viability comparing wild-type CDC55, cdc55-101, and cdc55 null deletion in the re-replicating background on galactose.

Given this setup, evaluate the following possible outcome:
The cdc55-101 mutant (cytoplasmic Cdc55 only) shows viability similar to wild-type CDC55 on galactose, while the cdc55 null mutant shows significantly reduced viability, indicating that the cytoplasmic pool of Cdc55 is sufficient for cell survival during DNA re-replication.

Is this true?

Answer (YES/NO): NO